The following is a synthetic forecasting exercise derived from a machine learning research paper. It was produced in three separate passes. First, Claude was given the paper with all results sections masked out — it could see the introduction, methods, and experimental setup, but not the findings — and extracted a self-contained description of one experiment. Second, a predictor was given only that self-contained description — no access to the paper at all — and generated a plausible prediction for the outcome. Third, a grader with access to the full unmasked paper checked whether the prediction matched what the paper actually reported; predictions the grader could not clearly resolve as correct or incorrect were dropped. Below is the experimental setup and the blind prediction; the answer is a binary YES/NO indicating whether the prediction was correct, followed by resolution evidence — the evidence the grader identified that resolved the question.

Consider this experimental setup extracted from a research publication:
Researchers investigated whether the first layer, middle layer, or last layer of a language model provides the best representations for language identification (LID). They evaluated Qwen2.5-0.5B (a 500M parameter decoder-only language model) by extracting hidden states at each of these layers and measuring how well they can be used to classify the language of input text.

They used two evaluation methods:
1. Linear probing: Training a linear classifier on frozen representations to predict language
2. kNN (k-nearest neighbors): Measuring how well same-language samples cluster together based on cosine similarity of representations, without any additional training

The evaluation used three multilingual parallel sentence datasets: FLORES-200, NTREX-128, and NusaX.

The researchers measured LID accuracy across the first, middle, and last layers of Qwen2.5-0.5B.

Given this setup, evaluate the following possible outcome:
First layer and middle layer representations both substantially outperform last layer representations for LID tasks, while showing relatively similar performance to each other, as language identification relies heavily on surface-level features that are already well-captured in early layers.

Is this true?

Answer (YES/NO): NO